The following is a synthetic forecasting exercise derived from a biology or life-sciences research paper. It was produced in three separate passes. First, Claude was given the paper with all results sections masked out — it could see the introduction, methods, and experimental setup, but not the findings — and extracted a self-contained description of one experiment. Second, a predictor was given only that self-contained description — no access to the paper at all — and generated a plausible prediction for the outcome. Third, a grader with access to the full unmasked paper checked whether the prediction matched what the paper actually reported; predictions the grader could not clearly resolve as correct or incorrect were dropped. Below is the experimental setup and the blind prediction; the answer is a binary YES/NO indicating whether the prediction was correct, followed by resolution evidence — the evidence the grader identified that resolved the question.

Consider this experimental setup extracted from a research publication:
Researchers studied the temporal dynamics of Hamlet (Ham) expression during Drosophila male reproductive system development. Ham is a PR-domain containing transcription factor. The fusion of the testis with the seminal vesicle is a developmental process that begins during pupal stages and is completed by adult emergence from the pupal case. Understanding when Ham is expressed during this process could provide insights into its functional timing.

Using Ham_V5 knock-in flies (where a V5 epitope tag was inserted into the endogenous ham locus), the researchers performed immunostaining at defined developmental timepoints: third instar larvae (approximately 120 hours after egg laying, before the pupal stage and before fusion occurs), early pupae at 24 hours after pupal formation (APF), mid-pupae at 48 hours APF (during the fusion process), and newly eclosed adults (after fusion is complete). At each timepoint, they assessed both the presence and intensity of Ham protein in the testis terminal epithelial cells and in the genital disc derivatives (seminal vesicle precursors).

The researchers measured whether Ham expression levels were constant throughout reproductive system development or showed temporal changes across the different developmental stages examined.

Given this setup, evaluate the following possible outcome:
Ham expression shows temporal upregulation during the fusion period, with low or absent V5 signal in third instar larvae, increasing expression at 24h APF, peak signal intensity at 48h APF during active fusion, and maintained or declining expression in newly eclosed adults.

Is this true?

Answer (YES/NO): NO